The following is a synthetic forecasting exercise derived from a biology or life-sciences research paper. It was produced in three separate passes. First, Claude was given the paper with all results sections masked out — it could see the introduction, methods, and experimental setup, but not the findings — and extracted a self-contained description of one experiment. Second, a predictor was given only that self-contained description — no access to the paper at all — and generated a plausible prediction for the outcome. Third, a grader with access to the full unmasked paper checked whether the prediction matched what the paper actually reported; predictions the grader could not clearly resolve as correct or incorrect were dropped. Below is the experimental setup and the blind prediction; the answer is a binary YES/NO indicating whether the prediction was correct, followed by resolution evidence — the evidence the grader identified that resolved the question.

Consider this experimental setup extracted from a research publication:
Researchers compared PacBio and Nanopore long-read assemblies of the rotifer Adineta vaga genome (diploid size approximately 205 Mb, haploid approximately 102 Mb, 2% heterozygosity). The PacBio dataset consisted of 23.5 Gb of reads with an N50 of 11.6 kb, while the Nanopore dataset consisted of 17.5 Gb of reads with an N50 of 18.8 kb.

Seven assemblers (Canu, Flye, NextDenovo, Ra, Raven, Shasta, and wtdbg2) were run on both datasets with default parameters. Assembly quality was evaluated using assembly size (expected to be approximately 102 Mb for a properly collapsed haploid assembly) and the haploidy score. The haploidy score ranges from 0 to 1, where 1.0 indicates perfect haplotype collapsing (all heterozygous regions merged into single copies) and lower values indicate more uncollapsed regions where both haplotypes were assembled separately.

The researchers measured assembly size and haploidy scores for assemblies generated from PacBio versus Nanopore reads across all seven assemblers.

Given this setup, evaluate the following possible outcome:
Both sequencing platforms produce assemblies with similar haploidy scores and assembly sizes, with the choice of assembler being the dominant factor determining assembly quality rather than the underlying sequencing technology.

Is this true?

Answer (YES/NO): YES